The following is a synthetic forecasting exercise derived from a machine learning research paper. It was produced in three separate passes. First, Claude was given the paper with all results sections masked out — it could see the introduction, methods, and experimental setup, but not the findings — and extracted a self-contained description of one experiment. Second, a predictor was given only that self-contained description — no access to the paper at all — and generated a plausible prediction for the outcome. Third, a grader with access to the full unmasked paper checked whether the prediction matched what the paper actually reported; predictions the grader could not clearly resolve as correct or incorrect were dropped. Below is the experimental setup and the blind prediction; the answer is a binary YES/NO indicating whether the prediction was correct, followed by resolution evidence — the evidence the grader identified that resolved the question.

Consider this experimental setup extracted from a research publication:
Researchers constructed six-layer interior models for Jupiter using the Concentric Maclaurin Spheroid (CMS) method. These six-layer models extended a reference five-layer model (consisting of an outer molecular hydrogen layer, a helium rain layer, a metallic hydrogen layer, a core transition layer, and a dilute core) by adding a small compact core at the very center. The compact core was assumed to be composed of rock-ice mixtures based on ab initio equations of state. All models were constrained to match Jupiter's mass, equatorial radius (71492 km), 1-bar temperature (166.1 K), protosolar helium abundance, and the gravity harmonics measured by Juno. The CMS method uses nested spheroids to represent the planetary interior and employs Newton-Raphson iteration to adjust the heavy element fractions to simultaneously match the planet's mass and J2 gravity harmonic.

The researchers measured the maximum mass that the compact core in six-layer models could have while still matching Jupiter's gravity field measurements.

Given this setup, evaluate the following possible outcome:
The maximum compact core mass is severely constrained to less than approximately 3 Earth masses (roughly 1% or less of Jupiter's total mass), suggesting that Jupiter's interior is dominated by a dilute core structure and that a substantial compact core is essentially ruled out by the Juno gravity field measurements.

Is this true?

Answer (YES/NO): YES